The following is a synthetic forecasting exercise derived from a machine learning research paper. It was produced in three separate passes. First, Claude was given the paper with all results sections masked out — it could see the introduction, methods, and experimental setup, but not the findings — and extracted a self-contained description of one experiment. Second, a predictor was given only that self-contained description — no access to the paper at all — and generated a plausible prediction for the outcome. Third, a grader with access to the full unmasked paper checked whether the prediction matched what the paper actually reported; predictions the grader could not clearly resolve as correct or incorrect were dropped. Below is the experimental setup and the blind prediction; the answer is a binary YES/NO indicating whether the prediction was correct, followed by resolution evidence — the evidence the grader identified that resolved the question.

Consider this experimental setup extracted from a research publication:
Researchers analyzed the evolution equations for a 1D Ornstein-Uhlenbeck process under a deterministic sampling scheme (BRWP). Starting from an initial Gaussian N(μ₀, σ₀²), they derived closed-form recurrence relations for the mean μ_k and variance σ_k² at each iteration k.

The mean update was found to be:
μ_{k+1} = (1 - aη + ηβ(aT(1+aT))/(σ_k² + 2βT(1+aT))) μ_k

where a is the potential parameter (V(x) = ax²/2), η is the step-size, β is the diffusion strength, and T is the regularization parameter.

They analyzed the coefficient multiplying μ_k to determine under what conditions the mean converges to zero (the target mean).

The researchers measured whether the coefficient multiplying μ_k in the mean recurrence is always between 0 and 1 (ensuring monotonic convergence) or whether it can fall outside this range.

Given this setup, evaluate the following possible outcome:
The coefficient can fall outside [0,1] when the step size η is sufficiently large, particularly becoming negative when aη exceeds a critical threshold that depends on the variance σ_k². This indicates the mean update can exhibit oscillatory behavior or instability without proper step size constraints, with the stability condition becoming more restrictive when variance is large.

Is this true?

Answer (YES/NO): NO